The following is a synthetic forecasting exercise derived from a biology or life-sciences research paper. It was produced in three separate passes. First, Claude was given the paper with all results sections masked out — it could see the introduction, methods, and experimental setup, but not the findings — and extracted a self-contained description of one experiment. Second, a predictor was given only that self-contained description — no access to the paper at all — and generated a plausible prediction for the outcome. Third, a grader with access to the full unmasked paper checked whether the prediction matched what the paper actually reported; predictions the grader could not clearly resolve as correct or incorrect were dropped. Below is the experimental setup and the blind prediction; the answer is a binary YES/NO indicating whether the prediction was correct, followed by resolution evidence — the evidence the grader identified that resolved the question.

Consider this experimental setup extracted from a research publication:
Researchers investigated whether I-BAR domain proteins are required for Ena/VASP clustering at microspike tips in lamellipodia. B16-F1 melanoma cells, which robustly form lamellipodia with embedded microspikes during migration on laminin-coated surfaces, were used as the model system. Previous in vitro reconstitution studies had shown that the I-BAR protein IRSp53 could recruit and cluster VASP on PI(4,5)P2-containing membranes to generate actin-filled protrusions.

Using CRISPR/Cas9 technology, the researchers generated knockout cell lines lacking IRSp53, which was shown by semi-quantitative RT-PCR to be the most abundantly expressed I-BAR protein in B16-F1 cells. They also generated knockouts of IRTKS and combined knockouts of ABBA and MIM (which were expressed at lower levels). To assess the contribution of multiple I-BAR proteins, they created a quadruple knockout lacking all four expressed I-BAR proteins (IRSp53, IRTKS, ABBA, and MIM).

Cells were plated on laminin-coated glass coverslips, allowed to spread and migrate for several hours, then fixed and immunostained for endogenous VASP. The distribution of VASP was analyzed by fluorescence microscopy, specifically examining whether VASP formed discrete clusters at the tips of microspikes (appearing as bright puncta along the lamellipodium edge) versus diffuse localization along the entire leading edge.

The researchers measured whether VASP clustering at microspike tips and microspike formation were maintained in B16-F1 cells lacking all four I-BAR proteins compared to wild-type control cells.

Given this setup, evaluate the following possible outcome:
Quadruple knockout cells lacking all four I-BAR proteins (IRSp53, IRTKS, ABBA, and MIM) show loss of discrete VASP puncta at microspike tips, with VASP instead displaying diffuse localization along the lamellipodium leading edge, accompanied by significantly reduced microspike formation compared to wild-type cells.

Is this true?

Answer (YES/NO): NO